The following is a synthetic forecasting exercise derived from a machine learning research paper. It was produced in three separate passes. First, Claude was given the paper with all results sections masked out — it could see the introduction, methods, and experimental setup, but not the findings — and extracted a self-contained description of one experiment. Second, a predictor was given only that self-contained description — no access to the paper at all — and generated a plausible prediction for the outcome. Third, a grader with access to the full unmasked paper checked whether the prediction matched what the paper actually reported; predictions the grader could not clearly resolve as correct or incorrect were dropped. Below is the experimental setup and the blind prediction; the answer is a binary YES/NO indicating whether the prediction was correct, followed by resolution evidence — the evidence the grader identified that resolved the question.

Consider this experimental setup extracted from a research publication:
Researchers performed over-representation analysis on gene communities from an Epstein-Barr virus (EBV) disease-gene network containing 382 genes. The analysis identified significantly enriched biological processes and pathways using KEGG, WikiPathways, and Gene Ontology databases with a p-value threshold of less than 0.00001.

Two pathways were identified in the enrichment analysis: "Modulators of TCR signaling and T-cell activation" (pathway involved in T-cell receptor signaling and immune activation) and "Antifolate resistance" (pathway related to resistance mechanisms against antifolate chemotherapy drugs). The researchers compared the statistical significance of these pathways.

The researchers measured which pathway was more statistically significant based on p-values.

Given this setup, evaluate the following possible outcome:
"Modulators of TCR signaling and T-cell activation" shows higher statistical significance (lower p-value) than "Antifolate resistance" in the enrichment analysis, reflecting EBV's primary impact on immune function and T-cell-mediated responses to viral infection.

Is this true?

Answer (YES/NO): NO